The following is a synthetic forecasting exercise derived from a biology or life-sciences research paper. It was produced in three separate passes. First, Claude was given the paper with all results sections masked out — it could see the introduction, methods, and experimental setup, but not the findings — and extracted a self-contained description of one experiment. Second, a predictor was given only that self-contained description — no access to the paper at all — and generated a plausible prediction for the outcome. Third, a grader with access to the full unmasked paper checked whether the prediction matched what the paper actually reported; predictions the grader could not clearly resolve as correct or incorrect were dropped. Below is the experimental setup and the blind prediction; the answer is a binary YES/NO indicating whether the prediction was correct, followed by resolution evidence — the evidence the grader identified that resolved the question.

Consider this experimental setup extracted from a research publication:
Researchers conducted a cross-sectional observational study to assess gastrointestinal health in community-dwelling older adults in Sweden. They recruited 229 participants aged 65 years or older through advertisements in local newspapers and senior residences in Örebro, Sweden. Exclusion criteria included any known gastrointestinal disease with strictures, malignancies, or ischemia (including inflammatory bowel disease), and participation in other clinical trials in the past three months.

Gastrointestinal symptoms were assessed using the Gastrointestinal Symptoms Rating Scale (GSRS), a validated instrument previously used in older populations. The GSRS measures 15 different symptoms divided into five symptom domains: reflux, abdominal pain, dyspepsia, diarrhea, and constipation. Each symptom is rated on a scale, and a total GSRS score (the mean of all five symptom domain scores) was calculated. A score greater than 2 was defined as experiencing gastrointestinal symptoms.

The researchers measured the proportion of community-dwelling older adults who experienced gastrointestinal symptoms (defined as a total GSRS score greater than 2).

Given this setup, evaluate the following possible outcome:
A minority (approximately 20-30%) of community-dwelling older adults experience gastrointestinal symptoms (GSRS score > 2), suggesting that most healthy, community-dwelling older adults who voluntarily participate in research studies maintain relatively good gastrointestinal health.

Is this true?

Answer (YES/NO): NO